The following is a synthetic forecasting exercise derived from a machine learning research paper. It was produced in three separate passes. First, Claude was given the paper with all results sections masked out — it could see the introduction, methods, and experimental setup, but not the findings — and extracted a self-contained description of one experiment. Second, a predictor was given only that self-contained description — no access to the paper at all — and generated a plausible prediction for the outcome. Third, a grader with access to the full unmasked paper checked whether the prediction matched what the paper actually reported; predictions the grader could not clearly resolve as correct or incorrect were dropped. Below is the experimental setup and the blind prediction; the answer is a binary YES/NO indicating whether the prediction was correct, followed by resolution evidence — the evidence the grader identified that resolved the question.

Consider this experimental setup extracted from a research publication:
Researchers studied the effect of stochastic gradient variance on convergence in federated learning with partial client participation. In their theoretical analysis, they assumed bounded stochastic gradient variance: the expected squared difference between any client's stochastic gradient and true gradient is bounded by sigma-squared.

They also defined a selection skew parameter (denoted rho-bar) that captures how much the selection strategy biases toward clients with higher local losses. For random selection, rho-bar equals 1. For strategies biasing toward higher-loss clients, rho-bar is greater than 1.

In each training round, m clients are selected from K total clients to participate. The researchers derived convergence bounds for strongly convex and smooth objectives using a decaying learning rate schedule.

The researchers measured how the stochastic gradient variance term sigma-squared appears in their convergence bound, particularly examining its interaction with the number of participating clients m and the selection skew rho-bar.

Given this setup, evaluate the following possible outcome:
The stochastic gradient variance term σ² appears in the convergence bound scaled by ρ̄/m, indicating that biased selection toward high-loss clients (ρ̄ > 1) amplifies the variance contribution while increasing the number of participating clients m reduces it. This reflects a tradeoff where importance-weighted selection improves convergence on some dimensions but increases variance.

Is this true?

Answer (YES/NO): NO